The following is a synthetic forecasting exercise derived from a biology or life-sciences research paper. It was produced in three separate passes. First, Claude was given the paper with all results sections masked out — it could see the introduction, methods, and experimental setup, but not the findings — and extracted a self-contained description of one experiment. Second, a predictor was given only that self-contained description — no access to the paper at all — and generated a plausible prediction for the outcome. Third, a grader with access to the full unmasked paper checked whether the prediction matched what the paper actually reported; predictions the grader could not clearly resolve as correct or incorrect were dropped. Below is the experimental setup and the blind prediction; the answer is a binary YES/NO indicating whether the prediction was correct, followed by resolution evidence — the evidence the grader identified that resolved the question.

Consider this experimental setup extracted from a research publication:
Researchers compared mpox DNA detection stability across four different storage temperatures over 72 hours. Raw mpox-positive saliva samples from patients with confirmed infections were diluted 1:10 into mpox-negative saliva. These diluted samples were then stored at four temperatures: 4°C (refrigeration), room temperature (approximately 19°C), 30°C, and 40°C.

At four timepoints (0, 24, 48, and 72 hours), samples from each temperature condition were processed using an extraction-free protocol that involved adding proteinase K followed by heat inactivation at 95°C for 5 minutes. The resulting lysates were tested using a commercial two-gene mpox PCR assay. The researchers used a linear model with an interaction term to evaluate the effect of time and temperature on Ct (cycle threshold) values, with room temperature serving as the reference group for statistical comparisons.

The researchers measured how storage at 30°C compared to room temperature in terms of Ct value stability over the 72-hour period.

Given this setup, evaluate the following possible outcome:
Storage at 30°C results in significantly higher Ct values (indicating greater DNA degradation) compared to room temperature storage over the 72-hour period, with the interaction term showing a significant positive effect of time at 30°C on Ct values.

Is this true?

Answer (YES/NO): NO